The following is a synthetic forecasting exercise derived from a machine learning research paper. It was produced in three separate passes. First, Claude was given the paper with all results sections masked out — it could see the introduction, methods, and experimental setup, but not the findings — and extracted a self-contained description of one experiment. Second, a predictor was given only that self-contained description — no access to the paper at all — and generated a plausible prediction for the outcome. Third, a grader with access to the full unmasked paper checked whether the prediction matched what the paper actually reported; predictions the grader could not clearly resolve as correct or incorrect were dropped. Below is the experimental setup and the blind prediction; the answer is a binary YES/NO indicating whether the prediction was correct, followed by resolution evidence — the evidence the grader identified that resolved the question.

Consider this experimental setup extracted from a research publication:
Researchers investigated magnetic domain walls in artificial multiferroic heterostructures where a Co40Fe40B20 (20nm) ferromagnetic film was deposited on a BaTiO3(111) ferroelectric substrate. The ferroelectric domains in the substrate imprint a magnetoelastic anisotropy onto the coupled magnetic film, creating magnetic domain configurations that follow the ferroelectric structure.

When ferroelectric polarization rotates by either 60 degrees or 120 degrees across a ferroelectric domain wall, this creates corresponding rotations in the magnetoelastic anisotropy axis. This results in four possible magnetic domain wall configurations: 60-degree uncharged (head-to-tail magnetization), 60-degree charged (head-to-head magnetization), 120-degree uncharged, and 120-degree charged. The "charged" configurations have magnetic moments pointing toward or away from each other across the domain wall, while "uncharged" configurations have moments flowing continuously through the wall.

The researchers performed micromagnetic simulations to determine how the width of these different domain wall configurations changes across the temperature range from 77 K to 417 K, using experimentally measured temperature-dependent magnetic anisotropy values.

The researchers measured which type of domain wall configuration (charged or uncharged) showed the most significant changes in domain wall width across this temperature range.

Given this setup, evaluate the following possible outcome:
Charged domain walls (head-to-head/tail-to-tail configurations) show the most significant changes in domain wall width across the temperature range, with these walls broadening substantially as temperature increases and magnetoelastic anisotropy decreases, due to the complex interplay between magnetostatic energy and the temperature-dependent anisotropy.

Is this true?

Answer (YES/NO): YES